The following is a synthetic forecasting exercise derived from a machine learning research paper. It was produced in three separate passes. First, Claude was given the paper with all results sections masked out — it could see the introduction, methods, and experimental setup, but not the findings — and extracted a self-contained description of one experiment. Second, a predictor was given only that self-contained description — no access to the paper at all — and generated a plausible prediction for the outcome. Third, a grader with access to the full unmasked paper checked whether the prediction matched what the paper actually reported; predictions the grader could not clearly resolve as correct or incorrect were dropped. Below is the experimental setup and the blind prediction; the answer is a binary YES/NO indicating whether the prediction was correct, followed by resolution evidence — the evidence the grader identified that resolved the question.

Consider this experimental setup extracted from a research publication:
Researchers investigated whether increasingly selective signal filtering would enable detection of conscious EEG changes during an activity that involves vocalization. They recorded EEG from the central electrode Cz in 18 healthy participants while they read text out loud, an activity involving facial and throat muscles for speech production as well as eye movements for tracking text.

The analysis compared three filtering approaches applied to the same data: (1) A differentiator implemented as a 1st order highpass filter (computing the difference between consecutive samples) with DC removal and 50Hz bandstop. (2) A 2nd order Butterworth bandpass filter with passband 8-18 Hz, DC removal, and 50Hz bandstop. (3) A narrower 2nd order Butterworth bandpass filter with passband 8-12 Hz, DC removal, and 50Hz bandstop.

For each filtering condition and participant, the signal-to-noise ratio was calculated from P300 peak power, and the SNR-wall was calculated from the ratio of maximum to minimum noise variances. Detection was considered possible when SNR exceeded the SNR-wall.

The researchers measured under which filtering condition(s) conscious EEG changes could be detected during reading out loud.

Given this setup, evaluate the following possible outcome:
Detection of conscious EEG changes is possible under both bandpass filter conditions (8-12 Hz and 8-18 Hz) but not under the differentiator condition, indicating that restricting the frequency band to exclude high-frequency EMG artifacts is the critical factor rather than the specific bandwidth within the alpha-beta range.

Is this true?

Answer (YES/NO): NO